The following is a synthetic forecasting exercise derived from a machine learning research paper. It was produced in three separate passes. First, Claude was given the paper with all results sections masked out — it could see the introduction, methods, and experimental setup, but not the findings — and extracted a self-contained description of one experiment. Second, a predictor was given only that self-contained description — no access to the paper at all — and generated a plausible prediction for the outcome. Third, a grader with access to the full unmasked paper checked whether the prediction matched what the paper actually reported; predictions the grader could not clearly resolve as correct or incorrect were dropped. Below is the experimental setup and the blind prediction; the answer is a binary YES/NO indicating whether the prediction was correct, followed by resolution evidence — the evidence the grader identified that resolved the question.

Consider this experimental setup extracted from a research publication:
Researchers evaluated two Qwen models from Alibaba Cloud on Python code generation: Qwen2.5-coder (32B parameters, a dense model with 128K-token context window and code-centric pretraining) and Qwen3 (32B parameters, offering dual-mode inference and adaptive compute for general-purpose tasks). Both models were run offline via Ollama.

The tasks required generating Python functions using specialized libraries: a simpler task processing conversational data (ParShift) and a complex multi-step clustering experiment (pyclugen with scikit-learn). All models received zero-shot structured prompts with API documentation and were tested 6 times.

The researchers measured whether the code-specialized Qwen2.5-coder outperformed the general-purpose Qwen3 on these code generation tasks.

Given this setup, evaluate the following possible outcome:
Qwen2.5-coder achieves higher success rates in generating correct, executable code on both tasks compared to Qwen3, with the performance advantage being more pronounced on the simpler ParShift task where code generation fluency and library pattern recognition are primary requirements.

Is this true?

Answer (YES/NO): NO